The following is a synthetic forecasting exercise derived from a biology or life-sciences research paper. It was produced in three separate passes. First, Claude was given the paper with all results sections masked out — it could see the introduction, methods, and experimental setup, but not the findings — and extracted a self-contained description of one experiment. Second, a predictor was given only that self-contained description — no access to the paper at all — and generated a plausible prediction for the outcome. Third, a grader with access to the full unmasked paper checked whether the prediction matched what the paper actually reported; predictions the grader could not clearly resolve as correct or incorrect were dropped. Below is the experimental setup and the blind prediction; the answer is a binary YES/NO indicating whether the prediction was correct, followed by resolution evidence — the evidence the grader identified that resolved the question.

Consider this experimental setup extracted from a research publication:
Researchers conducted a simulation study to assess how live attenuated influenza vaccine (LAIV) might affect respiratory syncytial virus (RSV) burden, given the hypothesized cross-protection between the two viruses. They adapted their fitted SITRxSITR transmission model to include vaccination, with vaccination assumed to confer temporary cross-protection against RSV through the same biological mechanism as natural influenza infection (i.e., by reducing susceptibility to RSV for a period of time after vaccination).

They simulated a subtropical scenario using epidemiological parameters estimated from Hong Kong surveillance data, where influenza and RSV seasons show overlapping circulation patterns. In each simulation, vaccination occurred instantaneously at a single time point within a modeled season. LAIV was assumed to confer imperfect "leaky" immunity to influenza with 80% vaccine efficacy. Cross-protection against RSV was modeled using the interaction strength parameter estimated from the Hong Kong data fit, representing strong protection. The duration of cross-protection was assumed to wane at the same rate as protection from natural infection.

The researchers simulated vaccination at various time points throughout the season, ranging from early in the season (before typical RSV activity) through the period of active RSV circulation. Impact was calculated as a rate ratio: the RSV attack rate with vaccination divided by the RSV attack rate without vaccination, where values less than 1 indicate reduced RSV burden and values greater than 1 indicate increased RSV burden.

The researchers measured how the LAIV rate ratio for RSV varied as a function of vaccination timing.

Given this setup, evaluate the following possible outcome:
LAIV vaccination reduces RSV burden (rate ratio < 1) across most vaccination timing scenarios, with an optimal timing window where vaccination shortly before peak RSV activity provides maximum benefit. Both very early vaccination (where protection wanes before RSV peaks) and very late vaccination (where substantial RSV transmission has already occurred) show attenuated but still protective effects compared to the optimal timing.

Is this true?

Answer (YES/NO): NO